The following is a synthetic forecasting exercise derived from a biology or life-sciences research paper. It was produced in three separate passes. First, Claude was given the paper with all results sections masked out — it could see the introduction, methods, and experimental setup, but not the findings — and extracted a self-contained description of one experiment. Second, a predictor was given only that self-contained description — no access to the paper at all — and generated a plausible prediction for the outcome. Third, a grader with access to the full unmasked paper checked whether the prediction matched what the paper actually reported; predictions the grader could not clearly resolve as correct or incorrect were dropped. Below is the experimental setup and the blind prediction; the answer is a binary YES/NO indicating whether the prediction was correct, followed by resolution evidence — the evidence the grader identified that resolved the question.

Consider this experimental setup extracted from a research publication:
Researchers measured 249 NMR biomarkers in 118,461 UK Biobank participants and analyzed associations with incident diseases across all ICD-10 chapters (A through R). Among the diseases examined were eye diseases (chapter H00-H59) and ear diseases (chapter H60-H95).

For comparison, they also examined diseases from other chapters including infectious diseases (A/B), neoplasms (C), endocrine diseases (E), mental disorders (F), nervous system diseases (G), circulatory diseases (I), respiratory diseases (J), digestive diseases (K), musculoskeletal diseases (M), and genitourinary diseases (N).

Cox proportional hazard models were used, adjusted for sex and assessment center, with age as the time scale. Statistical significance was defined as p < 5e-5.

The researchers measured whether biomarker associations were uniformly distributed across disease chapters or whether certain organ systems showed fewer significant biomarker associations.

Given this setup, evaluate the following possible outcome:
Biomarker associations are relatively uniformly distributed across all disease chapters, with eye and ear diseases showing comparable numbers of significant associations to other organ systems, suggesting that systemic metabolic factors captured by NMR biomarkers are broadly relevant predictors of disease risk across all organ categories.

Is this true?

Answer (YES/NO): NO